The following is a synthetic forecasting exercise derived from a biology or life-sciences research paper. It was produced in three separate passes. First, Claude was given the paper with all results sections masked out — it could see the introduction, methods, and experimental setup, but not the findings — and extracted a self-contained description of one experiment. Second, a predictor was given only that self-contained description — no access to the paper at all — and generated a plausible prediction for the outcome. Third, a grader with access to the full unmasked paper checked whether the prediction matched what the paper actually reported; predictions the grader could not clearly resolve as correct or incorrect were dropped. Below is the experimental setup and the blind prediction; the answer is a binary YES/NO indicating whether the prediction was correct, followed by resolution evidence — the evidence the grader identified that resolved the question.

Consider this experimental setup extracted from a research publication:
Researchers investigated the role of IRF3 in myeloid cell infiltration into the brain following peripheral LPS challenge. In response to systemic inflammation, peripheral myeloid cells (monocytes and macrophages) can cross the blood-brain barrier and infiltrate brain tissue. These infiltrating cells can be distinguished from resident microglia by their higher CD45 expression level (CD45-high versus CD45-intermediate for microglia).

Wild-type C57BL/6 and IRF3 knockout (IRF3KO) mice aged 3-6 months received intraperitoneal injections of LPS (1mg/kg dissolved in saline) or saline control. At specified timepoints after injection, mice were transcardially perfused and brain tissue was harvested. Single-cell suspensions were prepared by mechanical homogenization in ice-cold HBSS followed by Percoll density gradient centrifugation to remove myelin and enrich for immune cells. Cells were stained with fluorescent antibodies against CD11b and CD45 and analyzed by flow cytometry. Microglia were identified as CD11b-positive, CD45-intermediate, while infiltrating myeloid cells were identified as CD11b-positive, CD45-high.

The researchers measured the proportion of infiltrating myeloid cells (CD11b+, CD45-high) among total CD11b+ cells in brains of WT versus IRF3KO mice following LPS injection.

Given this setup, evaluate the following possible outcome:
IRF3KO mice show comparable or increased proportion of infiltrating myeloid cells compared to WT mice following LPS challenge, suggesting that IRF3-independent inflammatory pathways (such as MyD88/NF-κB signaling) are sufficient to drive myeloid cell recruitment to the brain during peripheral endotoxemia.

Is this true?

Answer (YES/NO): NO